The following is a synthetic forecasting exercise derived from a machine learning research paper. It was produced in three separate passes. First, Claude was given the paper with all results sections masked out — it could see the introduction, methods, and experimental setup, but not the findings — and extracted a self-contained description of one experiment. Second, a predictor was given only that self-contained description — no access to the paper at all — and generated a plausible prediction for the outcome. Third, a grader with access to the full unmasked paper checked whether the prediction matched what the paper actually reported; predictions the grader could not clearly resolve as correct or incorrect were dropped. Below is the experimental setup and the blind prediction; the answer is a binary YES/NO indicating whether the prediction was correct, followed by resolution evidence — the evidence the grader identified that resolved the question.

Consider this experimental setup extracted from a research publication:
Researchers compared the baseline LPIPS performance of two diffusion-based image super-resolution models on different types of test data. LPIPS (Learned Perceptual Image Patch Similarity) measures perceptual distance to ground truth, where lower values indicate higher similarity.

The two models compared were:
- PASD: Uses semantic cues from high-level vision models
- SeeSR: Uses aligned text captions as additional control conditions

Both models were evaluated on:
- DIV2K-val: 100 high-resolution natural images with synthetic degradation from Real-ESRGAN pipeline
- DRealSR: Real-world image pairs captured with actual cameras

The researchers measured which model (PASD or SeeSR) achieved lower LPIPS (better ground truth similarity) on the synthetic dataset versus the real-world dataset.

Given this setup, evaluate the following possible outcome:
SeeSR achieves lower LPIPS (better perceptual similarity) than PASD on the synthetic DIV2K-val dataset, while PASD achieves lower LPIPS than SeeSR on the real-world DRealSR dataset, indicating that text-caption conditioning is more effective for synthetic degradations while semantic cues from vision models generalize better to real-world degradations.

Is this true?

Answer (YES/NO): NO